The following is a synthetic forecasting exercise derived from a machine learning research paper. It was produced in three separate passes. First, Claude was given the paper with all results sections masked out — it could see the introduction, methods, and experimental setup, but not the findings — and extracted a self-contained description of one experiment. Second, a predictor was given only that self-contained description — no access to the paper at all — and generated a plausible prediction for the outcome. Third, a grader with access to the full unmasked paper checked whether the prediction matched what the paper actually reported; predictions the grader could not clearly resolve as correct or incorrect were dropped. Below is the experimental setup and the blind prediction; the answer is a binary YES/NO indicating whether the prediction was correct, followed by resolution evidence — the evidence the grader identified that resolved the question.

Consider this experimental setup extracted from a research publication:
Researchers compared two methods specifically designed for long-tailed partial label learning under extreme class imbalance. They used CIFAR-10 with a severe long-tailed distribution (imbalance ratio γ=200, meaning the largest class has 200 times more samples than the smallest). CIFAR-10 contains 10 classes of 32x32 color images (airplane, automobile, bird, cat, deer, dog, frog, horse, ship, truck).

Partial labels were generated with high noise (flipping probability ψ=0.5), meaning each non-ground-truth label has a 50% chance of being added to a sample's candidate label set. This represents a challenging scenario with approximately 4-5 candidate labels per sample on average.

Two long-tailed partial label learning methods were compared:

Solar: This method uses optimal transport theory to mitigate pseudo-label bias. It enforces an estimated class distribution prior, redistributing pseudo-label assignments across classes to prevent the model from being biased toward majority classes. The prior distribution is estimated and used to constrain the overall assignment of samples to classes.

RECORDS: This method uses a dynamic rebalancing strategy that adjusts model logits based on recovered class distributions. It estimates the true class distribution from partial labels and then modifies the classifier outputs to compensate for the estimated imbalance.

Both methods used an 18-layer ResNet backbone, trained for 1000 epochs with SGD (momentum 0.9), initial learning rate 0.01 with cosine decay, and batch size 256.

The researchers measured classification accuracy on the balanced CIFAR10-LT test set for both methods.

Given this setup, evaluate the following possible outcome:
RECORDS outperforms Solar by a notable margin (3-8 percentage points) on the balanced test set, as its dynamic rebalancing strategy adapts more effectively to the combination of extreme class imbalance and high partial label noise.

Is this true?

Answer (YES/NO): NO